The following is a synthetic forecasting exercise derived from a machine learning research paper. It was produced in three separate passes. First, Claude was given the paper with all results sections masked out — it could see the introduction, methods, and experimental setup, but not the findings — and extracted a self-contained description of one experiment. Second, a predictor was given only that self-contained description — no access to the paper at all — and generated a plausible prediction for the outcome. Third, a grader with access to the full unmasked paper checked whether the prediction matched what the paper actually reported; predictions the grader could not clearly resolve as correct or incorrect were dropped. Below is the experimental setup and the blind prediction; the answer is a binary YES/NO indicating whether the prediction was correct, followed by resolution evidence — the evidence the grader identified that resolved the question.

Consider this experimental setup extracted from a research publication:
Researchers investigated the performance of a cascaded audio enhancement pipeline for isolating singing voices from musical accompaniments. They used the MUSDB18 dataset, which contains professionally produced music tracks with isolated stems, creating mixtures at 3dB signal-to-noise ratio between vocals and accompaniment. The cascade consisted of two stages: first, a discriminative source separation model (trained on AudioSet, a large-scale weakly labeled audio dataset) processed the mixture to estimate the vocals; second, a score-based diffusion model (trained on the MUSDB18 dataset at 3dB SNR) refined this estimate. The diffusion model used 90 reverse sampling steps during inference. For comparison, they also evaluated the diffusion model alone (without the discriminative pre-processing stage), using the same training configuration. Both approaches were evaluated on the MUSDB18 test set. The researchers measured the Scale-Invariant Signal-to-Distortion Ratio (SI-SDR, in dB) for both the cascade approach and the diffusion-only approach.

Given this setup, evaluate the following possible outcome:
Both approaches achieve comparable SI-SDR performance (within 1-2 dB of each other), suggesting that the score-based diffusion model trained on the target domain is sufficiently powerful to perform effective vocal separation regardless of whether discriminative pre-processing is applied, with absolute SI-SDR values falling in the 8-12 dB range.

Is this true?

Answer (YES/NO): NO